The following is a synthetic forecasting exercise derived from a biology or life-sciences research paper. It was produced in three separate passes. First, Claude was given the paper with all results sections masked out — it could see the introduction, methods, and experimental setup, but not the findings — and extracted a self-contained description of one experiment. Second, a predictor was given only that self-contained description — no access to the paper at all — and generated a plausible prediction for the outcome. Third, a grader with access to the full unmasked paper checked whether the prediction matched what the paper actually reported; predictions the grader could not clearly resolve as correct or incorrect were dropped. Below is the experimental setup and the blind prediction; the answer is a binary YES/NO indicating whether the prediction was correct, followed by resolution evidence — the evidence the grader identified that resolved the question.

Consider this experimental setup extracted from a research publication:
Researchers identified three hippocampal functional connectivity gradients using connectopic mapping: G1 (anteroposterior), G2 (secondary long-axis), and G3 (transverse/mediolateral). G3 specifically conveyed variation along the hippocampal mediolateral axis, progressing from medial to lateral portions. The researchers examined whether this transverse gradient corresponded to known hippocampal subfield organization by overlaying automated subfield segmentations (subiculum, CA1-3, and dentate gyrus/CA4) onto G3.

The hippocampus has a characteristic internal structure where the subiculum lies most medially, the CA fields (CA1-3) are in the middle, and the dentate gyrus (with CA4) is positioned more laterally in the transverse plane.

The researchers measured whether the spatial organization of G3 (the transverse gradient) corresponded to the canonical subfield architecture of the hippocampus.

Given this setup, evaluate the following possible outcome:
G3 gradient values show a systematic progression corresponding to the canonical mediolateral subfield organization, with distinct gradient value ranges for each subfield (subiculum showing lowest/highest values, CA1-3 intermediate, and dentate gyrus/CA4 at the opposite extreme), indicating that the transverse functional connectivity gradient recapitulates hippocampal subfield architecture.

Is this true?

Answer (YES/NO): NO